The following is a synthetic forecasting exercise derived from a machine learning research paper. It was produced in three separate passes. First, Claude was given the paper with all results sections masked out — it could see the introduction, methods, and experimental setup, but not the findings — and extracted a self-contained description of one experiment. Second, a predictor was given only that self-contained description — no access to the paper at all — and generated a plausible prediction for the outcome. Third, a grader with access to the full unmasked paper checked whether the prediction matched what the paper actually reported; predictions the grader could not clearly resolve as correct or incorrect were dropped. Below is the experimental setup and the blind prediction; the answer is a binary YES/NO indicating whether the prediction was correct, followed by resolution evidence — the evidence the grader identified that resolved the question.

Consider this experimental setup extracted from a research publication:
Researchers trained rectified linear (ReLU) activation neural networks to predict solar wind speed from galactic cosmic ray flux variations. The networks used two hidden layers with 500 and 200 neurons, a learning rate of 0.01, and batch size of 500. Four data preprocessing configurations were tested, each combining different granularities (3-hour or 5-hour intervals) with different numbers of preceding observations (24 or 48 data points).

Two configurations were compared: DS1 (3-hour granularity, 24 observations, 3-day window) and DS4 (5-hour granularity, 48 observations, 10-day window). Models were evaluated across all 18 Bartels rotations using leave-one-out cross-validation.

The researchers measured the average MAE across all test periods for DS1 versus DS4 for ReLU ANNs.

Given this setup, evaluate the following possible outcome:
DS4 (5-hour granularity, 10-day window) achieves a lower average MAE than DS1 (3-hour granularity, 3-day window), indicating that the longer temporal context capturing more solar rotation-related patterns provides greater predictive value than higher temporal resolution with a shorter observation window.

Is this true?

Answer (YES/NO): YES